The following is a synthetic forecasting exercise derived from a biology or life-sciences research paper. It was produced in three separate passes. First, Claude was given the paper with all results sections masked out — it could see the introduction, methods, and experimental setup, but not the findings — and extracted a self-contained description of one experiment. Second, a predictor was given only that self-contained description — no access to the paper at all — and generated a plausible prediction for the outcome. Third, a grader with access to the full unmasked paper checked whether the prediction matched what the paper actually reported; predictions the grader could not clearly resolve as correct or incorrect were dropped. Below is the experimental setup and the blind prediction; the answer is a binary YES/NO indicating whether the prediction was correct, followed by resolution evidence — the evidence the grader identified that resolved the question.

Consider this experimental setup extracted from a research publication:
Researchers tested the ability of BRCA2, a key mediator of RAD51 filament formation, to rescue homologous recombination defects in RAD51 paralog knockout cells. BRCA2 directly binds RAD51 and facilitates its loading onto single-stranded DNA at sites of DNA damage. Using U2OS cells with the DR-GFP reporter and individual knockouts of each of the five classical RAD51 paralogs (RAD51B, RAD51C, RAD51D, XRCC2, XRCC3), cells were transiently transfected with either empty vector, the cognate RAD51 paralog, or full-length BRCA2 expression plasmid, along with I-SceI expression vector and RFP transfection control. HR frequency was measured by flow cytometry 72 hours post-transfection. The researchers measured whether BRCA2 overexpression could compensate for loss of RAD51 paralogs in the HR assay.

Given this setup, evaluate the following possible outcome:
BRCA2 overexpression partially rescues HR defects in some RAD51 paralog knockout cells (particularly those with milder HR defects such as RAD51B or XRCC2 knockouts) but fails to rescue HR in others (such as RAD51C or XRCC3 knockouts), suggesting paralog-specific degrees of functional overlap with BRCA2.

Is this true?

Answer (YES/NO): NO